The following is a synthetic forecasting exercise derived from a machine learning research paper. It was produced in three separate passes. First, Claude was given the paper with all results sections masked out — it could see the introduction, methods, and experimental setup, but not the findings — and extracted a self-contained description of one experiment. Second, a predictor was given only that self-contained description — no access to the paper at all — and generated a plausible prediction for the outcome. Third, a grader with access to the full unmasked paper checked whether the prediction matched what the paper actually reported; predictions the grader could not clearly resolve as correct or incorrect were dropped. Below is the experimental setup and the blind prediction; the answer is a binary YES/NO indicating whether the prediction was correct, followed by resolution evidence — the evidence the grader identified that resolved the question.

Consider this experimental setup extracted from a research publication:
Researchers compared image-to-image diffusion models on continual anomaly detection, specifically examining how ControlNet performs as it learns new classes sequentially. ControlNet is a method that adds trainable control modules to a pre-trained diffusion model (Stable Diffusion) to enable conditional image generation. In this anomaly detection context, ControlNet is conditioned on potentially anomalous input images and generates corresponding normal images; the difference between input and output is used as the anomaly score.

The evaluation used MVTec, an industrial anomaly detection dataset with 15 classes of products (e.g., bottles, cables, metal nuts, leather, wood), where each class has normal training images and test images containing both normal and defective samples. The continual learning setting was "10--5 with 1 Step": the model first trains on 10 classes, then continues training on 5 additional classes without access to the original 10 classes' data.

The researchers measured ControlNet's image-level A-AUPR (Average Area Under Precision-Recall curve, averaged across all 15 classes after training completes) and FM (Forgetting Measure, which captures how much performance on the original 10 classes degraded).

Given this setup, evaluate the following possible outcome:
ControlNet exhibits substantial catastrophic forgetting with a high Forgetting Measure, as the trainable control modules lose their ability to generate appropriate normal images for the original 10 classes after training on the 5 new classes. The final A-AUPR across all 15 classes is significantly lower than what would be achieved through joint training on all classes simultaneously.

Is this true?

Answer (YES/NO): NO